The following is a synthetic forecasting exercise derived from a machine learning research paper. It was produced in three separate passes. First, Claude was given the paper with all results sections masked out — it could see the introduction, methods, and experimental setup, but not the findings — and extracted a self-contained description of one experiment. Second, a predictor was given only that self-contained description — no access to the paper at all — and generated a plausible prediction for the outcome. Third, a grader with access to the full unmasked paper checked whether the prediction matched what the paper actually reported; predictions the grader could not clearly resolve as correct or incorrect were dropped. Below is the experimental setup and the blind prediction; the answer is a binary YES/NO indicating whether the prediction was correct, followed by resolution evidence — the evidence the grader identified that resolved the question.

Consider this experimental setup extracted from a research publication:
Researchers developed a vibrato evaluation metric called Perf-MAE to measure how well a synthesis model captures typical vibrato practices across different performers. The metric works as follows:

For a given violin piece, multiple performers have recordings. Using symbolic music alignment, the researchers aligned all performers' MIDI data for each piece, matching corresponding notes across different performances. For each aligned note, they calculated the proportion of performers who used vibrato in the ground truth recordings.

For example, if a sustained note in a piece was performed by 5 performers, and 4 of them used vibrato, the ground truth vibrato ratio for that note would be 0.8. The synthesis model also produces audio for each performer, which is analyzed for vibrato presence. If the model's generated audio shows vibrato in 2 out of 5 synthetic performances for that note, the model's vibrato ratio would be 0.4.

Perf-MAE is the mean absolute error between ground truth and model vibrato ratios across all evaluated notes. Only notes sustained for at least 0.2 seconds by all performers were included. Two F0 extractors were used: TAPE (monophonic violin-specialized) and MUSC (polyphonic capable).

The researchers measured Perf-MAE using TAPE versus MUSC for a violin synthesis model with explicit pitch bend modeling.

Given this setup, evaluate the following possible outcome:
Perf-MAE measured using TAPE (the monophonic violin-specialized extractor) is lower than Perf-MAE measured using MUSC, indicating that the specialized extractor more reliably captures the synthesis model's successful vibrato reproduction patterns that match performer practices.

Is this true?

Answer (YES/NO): YES